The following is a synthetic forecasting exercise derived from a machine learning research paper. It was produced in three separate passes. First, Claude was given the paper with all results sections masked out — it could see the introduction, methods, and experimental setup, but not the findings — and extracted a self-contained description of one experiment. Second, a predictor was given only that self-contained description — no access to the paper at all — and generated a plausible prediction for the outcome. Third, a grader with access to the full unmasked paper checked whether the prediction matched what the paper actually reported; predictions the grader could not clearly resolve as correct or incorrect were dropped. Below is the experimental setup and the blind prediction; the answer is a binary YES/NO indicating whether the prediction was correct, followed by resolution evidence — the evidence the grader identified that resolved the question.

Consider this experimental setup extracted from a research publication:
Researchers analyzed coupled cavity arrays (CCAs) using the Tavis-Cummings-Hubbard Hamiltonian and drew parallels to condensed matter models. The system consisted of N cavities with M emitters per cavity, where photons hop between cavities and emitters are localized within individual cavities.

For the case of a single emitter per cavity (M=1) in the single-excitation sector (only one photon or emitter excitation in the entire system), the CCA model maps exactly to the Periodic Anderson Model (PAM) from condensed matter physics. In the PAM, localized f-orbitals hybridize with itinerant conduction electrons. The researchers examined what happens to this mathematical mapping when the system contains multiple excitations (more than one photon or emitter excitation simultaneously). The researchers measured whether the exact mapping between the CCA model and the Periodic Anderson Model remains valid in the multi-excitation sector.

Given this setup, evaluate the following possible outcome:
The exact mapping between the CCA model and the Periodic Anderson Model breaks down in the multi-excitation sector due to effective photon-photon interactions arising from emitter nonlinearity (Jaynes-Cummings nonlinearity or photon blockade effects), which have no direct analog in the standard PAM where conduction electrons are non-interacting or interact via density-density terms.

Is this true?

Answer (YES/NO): NO